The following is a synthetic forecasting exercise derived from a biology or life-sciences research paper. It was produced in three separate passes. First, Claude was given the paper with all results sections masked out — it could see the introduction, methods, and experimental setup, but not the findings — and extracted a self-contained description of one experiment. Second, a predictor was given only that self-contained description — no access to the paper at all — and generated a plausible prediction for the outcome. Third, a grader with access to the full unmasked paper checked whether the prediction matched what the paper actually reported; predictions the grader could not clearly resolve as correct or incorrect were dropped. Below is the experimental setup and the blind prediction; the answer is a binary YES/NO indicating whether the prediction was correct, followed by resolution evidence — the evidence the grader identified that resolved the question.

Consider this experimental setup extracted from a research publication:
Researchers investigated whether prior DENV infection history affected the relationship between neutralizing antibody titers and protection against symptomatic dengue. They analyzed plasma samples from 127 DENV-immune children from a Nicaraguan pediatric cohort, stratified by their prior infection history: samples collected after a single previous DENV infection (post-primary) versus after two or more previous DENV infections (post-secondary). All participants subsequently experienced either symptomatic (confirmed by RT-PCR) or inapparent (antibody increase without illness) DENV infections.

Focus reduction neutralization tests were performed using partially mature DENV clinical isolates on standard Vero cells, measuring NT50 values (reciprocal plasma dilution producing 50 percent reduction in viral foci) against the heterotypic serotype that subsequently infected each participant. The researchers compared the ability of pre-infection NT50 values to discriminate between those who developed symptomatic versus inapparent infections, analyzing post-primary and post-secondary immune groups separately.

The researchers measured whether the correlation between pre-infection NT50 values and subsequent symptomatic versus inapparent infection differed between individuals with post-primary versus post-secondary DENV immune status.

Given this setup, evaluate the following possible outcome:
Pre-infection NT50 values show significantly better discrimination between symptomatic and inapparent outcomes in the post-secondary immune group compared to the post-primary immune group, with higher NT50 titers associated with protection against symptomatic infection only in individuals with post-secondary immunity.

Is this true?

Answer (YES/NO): NO